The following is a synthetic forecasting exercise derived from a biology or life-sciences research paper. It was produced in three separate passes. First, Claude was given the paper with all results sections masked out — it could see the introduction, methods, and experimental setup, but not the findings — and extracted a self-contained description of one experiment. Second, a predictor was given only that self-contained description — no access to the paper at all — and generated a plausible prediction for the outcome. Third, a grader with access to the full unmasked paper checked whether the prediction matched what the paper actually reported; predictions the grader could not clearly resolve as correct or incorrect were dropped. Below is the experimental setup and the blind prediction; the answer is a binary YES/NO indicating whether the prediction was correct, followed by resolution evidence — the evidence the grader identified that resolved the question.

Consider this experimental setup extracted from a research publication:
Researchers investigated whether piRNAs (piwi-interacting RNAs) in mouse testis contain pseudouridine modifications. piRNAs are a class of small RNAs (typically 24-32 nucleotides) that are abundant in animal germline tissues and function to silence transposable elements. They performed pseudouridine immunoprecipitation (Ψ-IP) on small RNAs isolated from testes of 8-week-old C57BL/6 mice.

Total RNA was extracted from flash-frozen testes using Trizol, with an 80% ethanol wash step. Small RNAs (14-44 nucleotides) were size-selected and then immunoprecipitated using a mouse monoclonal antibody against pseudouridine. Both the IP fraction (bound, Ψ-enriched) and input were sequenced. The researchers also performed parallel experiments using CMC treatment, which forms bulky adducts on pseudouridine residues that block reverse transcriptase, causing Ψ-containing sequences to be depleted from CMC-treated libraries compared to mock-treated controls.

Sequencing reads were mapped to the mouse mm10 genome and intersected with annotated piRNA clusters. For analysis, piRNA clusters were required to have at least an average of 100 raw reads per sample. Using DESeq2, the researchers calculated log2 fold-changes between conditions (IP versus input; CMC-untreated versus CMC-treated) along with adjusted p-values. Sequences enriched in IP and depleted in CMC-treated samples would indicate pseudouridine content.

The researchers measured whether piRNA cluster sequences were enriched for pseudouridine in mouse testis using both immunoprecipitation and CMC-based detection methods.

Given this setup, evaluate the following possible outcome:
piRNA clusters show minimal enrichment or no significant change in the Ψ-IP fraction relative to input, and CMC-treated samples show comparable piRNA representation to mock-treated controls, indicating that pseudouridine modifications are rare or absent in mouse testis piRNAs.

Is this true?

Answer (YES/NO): NO